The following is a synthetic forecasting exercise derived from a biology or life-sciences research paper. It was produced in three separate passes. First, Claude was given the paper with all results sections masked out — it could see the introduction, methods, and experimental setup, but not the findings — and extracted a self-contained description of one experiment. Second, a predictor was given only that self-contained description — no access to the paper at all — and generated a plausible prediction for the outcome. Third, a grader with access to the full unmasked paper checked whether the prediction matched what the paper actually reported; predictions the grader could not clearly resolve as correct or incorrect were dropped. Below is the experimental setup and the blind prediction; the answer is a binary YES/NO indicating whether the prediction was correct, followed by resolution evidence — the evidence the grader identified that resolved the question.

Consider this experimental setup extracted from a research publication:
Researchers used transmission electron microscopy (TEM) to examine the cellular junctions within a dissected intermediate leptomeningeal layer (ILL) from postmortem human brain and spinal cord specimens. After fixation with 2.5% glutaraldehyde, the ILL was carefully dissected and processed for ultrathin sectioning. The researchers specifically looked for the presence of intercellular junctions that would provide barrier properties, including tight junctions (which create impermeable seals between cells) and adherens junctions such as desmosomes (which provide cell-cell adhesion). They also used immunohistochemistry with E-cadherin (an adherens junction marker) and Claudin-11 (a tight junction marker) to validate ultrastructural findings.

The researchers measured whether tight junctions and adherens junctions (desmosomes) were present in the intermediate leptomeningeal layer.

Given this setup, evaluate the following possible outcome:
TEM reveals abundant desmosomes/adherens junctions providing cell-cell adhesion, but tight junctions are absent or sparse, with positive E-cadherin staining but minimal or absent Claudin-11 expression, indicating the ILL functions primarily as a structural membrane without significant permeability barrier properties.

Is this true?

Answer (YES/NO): NO